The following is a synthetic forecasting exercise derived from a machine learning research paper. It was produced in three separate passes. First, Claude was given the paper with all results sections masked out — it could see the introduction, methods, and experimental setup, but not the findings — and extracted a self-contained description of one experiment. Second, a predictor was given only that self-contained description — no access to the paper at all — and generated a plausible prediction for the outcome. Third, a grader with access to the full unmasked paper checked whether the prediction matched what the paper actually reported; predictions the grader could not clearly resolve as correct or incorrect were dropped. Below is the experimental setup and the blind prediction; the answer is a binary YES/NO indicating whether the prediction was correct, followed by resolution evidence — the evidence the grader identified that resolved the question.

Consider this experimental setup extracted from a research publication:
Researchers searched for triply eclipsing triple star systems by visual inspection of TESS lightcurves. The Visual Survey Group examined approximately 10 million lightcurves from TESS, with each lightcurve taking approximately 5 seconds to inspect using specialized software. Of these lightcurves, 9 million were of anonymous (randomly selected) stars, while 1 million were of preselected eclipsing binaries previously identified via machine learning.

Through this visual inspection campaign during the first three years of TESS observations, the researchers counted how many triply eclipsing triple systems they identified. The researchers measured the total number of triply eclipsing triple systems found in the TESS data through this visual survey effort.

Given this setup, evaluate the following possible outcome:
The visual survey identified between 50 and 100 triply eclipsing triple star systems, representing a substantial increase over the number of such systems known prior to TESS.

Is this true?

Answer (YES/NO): YES